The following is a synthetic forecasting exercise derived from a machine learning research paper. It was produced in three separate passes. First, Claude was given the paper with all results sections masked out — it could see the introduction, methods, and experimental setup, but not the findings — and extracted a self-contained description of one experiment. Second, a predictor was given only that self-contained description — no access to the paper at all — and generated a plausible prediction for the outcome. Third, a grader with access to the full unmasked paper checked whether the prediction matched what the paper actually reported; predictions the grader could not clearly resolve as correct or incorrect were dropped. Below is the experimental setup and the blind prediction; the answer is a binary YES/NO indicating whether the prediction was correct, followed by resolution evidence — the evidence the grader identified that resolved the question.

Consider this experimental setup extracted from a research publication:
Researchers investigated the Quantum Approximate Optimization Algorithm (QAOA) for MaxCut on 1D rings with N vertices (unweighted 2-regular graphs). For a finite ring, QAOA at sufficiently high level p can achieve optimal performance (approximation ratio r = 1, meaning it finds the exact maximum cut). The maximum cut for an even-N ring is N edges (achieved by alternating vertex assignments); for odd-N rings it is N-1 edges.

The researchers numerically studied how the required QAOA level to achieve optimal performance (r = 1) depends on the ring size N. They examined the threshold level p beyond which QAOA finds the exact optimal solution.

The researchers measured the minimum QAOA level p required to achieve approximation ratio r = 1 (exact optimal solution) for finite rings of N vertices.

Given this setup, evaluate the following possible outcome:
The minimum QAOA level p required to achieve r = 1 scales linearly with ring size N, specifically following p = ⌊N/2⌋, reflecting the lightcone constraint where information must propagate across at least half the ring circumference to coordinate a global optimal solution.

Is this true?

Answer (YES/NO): YES